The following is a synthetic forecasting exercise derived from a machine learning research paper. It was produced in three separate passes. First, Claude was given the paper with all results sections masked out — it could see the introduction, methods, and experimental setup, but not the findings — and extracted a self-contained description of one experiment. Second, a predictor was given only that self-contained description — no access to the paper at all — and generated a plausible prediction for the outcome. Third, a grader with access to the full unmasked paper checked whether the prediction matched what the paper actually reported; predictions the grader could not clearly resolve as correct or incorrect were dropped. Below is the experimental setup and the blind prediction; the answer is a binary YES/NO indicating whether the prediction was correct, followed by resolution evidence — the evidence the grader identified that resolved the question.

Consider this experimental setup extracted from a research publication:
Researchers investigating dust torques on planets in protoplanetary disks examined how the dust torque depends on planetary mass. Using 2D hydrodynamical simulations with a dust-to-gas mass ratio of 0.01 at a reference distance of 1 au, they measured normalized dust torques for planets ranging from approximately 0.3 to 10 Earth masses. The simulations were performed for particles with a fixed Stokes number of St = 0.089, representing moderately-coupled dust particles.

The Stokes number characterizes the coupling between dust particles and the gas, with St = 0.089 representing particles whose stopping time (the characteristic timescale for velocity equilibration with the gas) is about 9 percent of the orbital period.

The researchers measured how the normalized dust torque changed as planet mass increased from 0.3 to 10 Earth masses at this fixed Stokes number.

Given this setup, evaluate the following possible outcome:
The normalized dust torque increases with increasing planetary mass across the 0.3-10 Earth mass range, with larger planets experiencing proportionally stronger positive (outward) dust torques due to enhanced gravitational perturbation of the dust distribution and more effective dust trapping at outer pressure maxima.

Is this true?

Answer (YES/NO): NO